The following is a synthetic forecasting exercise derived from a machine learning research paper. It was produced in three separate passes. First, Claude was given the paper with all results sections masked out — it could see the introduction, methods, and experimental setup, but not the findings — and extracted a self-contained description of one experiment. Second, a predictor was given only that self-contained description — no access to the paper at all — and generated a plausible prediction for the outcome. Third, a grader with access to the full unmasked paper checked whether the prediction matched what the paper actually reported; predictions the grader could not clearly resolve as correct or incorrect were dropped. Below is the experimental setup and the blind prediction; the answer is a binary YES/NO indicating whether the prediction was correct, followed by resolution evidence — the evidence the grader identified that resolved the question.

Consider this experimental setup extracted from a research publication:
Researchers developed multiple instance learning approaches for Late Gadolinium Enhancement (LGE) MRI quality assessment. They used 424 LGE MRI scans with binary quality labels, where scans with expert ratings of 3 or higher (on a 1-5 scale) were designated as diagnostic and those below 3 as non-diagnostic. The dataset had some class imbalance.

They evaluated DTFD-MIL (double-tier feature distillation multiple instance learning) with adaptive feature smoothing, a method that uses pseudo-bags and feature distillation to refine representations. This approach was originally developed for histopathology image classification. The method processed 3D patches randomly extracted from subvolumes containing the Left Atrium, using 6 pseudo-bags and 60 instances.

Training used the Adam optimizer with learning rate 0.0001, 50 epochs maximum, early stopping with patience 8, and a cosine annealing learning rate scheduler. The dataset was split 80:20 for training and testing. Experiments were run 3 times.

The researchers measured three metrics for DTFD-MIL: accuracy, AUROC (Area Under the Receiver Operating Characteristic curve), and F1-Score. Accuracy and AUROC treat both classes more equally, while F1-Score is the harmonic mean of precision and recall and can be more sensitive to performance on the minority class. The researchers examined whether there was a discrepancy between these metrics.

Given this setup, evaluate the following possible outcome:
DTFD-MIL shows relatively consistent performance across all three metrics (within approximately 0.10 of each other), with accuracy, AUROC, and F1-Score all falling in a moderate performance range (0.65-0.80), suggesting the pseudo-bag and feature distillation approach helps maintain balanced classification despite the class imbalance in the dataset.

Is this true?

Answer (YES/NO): NO